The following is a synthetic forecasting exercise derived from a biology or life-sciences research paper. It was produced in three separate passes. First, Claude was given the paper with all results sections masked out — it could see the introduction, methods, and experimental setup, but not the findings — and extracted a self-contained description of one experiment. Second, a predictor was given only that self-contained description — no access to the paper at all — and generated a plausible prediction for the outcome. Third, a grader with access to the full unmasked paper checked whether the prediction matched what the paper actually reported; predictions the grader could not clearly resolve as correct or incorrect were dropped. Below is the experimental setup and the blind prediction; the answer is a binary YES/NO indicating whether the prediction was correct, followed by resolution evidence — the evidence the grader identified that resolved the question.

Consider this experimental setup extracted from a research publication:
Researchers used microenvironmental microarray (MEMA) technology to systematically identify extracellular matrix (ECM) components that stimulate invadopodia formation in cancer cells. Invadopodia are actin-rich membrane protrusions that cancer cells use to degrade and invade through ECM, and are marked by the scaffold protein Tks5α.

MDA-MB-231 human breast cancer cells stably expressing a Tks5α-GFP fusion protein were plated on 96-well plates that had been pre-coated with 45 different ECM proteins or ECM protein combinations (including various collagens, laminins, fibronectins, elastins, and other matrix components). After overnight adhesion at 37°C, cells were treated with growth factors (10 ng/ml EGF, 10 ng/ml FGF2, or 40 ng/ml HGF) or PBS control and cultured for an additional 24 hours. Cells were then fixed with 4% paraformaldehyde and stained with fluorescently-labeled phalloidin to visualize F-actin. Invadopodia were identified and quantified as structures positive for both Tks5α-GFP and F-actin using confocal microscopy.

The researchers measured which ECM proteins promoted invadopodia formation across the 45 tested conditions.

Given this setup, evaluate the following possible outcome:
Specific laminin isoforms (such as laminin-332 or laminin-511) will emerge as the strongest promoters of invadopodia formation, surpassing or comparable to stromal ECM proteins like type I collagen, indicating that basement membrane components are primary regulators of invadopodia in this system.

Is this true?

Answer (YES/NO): NO